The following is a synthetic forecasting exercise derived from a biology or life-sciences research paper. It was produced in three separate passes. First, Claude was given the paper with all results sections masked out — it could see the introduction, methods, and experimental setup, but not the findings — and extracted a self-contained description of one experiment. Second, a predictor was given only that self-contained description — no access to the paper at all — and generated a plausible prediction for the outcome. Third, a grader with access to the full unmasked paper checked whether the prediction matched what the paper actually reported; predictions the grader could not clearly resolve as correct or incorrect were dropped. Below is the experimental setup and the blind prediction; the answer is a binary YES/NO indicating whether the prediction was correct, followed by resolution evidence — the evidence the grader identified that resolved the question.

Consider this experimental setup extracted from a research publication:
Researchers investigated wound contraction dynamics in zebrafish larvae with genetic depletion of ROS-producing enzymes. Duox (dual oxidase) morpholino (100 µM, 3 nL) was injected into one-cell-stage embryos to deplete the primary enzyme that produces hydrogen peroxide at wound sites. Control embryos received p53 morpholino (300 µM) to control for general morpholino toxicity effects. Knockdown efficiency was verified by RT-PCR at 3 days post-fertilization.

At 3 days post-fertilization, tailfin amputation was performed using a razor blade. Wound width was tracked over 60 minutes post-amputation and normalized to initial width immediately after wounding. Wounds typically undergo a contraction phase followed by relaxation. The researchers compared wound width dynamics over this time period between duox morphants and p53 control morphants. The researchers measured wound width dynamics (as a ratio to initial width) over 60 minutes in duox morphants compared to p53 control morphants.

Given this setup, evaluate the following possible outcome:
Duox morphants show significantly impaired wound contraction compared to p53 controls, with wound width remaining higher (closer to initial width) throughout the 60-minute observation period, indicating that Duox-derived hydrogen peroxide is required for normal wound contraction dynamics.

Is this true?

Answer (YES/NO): NO